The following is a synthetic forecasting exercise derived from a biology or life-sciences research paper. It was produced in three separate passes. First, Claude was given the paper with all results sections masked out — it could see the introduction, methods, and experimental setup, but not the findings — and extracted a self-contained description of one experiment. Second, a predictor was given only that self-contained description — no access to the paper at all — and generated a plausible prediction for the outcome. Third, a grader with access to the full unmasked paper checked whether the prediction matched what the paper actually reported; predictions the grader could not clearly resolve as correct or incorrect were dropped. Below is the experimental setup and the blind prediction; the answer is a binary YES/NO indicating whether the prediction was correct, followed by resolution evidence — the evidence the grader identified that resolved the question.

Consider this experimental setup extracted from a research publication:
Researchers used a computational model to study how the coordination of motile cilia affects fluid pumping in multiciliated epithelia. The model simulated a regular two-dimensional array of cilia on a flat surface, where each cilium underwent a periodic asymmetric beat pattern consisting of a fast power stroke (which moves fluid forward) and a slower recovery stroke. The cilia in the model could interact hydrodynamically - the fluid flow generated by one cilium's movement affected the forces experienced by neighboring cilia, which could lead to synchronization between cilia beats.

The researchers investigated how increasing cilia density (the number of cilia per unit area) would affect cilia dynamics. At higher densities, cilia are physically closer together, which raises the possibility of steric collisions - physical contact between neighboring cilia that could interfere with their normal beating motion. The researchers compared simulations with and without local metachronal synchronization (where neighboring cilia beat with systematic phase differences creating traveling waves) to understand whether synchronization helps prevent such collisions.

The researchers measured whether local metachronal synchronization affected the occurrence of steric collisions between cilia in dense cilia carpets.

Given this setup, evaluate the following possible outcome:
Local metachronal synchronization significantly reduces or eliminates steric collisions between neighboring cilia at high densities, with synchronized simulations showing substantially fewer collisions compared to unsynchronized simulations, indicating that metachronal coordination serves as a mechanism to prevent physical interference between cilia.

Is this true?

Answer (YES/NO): YES